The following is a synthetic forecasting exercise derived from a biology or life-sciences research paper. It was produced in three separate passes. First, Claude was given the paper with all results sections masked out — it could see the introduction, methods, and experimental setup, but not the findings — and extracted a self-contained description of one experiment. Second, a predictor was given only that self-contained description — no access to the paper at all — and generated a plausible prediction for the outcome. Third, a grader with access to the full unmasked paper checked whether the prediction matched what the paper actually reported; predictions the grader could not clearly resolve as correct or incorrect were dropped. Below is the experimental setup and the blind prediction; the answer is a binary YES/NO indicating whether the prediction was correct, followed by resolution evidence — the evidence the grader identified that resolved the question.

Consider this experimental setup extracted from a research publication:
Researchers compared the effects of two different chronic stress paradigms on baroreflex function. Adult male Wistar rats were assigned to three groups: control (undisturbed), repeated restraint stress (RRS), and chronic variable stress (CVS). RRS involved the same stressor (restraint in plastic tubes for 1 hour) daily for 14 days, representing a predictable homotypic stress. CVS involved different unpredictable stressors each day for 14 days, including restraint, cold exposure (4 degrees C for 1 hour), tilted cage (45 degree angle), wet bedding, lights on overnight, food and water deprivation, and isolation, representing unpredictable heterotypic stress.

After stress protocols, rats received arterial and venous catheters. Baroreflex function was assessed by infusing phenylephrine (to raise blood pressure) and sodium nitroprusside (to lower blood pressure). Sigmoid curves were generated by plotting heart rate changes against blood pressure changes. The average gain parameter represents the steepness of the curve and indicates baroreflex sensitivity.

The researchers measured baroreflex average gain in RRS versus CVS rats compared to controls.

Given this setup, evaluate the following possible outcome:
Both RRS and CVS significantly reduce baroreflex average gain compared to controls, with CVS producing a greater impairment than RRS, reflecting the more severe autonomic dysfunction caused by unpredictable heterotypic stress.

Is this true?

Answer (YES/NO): NO